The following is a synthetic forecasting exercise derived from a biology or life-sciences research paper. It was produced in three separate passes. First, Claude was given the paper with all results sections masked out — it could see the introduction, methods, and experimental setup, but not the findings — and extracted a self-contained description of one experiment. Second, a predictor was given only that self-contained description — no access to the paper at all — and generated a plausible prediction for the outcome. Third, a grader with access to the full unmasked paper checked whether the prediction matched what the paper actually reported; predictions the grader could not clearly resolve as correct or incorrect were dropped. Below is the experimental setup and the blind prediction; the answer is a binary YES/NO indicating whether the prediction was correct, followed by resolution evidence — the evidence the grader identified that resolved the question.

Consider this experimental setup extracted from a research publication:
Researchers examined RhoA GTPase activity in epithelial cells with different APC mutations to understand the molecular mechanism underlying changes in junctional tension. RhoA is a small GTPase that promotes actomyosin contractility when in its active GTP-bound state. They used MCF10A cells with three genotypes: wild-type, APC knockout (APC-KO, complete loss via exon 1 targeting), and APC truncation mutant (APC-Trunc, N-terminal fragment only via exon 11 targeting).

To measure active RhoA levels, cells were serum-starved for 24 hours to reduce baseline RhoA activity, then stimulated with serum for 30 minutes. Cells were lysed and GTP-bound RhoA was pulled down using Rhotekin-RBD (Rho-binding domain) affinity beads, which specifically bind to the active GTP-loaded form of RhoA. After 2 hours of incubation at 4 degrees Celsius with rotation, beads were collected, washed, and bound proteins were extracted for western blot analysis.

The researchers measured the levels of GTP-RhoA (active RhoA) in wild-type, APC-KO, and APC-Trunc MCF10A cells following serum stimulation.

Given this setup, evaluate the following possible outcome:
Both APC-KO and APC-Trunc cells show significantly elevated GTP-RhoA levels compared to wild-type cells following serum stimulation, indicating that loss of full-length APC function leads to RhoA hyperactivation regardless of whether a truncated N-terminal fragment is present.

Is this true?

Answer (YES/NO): NO